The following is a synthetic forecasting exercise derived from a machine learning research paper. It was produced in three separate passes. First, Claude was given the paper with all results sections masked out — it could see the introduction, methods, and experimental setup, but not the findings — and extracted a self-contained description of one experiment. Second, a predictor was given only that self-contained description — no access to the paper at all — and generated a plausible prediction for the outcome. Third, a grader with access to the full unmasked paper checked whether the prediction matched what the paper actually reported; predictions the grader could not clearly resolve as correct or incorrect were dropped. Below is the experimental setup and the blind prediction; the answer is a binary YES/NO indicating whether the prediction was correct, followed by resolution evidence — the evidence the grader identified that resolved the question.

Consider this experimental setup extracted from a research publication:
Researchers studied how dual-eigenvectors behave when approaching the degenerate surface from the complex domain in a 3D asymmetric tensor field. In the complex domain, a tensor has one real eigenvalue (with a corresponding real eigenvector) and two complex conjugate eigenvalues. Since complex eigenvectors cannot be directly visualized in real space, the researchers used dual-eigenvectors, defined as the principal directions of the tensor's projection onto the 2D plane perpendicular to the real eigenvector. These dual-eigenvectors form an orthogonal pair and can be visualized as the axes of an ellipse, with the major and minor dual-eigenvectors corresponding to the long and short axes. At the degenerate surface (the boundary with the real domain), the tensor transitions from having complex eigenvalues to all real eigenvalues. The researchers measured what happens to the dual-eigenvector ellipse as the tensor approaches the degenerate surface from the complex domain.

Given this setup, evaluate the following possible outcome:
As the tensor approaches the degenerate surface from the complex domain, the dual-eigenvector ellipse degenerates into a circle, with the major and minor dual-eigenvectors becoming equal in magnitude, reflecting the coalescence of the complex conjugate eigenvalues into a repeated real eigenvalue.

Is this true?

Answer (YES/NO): NO